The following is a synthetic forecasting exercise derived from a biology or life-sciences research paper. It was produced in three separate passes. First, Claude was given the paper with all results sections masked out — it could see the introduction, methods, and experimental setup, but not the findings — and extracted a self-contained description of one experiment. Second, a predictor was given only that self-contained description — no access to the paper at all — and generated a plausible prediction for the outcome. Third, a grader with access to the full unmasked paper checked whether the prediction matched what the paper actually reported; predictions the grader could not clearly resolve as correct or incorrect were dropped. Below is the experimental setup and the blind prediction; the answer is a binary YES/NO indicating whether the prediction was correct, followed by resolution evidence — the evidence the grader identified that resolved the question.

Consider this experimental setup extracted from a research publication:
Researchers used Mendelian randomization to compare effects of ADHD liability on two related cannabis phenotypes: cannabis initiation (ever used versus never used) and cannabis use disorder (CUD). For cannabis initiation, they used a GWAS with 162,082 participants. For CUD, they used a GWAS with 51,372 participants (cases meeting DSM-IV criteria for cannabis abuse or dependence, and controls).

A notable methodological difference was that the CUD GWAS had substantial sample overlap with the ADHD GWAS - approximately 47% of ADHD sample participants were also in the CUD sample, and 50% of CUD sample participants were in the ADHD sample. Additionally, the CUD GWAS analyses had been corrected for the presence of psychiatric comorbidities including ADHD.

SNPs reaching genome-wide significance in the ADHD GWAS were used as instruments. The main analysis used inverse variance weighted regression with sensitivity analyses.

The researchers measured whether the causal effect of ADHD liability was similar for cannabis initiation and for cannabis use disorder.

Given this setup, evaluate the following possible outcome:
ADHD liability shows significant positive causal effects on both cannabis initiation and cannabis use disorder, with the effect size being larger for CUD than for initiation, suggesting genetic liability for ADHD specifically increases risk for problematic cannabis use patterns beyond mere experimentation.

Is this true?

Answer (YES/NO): YES